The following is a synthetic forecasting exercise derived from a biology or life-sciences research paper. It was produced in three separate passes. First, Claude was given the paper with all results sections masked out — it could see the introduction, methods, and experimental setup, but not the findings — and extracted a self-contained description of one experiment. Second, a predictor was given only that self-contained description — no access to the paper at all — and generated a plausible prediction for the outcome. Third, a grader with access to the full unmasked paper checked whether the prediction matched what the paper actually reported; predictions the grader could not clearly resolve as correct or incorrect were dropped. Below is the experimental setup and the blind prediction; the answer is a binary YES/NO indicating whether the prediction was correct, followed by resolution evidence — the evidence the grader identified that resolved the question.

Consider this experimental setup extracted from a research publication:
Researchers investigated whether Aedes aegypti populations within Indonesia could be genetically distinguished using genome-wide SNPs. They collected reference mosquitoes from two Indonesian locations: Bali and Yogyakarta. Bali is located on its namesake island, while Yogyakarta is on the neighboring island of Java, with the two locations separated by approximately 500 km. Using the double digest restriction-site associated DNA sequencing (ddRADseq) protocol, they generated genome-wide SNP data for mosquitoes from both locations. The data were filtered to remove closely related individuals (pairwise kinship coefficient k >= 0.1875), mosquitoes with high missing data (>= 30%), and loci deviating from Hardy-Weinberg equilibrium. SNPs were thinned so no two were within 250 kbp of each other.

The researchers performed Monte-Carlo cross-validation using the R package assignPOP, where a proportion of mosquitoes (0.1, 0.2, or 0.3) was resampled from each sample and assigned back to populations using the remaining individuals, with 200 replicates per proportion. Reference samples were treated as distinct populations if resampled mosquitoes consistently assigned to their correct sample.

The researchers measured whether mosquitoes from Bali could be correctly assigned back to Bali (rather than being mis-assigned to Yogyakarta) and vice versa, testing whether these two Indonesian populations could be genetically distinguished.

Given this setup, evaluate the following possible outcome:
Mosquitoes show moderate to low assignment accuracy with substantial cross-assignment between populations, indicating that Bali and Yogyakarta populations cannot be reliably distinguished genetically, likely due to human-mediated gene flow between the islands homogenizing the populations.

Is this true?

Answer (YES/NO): NO